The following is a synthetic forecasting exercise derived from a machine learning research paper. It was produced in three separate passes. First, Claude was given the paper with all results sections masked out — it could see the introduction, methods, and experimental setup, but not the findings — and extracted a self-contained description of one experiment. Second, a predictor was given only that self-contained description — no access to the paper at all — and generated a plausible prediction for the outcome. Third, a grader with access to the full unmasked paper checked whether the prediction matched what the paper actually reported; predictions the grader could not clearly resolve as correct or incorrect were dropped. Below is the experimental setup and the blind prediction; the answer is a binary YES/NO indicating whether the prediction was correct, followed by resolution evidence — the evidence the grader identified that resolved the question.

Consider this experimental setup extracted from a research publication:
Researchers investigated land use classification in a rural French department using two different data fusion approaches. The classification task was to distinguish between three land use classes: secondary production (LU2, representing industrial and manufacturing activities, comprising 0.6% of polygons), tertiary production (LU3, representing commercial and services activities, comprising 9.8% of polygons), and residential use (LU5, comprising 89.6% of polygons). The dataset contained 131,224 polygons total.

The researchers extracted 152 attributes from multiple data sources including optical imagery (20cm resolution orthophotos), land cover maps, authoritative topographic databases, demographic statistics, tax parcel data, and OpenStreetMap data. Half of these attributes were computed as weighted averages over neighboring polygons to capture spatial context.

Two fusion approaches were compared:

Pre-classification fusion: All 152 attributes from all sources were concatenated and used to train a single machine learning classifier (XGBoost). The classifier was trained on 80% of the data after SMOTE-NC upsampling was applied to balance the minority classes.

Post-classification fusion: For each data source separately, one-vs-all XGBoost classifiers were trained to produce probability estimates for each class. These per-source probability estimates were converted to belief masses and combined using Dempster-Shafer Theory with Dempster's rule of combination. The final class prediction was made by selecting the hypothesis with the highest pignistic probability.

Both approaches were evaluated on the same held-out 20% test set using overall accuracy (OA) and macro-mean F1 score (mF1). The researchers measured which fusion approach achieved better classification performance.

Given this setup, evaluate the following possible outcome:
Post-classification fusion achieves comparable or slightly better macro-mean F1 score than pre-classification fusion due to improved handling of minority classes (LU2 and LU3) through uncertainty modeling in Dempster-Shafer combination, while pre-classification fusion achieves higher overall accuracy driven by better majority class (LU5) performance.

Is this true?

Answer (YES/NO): NO